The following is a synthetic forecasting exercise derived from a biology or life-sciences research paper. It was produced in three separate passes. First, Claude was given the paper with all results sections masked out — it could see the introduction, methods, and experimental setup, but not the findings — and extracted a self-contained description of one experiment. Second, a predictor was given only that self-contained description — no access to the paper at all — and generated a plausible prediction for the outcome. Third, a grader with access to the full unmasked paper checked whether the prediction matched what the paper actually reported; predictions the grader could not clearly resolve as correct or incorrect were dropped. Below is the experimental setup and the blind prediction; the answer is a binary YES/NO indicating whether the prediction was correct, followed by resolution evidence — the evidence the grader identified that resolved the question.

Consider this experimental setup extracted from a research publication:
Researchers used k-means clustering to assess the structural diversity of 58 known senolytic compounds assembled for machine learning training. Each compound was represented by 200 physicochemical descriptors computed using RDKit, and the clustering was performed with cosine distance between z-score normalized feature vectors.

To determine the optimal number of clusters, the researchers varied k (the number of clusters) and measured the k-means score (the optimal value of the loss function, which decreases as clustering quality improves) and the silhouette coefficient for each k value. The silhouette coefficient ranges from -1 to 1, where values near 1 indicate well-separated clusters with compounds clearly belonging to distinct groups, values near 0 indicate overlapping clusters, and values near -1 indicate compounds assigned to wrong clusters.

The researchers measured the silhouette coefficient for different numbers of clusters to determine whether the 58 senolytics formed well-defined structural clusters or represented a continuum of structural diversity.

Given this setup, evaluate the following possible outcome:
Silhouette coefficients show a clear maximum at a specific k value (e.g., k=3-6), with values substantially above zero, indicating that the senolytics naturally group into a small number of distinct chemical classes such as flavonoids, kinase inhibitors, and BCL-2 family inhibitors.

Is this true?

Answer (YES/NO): NO